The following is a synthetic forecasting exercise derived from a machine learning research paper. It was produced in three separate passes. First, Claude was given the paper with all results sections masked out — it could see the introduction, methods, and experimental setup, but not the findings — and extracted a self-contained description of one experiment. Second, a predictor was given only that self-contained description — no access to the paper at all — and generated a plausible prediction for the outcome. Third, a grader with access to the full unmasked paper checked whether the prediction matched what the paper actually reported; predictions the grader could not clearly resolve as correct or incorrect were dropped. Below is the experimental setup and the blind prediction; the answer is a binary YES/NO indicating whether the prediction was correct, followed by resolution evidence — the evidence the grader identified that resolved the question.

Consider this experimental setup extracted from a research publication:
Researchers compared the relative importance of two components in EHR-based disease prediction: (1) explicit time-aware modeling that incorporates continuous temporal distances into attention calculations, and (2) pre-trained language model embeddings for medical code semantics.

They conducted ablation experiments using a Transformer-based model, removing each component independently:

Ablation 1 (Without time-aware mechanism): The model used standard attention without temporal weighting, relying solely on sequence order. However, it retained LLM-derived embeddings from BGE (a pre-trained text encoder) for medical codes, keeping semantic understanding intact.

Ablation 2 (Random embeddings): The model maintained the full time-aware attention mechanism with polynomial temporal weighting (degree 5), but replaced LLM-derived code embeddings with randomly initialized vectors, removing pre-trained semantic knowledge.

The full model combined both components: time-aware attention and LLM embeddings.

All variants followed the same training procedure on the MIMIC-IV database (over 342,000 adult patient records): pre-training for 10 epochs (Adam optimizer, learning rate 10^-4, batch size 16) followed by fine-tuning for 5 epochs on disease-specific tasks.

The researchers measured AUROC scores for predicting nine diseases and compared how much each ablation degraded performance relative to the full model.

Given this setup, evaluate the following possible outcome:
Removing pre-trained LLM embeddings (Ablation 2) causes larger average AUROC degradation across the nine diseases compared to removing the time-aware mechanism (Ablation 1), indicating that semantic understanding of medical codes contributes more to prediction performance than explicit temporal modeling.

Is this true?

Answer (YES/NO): NO